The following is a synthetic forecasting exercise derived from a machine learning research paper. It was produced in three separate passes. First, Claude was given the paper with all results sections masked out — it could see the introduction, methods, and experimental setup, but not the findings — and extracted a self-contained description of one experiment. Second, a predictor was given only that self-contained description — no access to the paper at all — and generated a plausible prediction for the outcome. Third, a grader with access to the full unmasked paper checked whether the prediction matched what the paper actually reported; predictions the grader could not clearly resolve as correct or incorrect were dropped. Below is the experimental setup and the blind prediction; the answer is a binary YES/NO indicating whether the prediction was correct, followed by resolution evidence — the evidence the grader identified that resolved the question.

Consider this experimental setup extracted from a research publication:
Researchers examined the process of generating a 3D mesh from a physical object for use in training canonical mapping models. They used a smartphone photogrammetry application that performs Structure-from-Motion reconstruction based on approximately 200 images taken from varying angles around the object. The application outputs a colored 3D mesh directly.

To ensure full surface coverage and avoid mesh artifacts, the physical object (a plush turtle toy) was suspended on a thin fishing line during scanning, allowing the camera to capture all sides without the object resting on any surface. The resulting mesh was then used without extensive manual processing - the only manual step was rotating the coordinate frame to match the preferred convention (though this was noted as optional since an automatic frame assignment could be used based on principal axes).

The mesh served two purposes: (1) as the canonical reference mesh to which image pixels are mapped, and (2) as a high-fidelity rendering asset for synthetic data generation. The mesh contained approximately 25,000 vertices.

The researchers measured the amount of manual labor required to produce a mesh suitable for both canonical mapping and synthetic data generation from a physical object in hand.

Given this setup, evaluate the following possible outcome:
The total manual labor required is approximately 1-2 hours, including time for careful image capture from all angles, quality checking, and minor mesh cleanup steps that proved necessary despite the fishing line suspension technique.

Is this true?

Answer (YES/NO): NO